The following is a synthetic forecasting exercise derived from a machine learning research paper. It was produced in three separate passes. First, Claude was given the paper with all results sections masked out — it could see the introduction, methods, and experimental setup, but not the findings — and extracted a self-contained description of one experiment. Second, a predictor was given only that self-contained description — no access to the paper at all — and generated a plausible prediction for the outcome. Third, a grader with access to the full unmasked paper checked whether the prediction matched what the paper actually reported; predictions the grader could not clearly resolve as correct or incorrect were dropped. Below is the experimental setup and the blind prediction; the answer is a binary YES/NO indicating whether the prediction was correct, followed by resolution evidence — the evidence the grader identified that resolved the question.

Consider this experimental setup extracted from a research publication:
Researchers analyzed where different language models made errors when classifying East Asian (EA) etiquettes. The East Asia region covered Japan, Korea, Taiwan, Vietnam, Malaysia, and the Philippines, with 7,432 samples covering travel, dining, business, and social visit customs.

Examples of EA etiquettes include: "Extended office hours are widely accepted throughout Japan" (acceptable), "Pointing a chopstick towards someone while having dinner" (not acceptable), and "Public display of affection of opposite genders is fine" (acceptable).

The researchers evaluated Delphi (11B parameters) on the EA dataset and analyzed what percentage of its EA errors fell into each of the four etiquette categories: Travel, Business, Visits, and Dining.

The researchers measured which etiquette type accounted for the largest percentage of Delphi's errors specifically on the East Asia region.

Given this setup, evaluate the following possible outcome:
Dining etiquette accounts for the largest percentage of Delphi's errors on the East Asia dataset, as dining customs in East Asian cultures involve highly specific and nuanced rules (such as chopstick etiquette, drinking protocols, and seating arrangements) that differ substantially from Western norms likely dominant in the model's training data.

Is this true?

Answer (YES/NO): NO